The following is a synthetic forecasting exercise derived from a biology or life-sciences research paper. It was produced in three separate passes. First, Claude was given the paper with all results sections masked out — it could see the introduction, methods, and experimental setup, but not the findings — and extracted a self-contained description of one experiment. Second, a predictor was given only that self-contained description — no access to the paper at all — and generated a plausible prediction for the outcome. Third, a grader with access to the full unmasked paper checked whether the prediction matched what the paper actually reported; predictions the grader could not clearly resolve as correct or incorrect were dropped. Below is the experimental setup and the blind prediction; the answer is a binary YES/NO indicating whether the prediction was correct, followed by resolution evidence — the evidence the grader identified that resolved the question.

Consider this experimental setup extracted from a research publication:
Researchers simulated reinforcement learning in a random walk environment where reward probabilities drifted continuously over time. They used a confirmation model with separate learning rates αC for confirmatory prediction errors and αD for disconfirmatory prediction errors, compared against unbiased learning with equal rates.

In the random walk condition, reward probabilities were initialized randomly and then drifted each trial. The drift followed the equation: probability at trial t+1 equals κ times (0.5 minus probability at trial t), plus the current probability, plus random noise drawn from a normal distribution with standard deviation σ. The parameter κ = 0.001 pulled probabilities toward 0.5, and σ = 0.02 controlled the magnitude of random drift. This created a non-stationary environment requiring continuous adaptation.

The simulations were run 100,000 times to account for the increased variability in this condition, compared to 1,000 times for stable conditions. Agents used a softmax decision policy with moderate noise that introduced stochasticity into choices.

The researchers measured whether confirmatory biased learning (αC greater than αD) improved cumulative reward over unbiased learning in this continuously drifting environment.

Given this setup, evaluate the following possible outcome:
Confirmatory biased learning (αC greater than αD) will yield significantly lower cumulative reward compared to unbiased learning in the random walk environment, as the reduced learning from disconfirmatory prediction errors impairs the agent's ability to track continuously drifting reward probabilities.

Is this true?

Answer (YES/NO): NO